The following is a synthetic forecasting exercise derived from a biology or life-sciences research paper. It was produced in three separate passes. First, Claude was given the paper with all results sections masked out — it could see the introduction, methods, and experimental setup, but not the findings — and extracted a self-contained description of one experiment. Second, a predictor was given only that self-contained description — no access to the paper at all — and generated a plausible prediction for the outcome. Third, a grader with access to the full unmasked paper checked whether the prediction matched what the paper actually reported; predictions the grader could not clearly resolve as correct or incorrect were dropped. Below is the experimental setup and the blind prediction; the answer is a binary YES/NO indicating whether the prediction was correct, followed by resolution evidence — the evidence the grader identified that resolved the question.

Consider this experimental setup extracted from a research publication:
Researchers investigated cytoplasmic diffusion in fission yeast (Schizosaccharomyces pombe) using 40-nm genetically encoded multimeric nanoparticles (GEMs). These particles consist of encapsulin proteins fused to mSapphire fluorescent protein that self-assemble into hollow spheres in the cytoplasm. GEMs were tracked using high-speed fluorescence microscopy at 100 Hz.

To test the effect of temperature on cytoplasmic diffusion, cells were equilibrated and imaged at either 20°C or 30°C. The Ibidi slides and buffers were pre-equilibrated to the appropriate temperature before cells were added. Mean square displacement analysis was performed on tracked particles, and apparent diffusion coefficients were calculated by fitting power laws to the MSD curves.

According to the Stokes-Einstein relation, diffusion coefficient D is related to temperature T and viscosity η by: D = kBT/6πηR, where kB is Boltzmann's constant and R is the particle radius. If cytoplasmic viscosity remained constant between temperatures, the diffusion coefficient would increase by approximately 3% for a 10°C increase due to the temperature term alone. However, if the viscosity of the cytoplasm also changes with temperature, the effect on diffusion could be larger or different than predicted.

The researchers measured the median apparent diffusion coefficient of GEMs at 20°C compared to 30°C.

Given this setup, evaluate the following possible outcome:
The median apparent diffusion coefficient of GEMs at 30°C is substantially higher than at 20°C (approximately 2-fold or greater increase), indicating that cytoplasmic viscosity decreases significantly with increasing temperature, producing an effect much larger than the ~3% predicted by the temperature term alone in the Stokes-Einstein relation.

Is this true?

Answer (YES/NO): NO